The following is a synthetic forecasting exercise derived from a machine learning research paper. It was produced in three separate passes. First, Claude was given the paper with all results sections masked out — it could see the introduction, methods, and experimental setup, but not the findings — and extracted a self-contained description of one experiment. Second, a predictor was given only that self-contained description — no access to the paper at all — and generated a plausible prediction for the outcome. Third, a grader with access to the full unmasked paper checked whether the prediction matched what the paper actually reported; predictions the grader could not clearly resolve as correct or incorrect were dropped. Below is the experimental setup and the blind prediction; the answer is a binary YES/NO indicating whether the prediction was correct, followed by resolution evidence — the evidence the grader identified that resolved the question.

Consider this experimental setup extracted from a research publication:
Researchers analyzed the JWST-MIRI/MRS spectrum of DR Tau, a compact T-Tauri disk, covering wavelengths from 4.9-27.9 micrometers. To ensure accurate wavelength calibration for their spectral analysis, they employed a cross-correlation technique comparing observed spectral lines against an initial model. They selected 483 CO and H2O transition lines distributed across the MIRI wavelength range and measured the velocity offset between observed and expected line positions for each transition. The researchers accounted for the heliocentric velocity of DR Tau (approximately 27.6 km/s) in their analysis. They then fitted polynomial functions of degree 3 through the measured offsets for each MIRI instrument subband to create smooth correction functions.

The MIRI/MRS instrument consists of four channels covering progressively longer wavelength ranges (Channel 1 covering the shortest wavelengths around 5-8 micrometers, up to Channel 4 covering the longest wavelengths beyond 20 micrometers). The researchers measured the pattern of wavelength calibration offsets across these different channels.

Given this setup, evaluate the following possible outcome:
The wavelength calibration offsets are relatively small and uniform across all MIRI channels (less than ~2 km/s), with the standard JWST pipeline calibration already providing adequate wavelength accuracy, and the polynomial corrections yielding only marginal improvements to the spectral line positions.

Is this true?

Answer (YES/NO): NO